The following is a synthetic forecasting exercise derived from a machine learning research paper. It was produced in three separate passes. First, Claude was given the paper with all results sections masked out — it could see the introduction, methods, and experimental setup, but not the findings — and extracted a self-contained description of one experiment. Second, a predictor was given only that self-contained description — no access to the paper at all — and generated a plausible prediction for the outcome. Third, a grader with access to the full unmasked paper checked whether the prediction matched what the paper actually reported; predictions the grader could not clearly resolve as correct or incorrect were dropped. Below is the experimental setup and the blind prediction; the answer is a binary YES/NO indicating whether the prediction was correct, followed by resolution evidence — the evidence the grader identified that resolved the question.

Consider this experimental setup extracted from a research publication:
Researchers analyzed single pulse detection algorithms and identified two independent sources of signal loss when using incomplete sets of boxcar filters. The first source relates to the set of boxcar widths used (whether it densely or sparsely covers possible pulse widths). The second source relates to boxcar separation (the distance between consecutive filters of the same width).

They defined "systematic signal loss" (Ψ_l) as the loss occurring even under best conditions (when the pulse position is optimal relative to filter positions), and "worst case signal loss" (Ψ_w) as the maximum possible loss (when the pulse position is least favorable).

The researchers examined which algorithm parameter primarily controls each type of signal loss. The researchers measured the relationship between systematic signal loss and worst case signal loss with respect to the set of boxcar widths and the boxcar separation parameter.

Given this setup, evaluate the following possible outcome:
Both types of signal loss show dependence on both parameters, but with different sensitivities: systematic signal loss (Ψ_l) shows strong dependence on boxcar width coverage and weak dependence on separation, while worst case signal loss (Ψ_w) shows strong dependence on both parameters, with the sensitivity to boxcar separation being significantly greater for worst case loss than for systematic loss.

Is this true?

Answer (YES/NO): NO